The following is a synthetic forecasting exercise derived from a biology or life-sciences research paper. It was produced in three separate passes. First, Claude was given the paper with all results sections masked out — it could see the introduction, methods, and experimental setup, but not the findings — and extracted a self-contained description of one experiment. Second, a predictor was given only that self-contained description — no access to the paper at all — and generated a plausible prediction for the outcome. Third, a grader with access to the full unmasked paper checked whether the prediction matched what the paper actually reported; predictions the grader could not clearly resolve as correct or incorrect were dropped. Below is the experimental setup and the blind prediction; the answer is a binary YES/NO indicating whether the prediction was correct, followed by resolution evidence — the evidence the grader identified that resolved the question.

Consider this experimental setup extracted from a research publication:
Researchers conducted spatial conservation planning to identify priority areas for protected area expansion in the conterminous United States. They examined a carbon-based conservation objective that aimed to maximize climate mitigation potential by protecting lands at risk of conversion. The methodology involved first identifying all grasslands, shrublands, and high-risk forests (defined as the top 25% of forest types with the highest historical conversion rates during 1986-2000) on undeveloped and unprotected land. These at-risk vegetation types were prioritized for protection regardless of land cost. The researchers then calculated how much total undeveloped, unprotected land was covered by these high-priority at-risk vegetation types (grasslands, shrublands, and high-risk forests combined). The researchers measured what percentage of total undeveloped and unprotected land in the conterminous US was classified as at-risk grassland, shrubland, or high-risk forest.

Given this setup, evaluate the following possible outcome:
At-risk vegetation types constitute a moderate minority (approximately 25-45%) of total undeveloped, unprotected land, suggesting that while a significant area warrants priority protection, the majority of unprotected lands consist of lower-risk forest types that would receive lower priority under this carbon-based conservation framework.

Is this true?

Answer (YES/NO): NO